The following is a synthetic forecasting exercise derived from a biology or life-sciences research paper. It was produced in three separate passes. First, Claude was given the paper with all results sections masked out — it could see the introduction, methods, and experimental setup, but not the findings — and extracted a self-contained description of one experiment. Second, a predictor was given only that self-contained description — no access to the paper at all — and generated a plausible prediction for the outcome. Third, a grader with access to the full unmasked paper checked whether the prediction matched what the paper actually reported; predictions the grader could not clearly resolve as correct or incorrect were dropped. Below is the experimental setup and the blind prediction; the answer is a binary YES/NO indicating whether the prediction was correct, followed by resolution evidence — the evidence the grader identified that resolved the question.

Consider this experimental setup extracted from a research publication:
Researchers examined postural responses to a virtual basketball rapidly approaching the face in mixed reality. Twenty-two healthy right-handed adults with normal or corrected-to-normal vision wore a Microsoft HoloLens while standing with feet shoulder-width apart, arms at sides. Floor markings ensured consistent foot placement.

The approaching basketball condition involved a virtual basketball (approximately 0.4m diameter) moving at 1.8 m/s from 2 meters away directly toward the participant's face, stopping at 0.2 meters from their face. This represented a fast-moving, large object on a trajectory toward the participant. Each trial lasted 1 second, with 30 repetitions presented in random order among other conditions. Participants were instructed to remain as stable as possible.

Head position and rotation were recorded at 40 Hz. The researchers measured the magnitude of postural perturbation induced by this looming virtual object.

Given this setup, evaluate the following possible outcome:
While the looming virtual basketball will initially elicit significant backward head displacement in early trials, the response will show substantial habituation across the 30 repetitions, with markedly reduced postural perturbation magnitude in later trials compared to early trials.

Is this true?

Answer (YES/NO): NO